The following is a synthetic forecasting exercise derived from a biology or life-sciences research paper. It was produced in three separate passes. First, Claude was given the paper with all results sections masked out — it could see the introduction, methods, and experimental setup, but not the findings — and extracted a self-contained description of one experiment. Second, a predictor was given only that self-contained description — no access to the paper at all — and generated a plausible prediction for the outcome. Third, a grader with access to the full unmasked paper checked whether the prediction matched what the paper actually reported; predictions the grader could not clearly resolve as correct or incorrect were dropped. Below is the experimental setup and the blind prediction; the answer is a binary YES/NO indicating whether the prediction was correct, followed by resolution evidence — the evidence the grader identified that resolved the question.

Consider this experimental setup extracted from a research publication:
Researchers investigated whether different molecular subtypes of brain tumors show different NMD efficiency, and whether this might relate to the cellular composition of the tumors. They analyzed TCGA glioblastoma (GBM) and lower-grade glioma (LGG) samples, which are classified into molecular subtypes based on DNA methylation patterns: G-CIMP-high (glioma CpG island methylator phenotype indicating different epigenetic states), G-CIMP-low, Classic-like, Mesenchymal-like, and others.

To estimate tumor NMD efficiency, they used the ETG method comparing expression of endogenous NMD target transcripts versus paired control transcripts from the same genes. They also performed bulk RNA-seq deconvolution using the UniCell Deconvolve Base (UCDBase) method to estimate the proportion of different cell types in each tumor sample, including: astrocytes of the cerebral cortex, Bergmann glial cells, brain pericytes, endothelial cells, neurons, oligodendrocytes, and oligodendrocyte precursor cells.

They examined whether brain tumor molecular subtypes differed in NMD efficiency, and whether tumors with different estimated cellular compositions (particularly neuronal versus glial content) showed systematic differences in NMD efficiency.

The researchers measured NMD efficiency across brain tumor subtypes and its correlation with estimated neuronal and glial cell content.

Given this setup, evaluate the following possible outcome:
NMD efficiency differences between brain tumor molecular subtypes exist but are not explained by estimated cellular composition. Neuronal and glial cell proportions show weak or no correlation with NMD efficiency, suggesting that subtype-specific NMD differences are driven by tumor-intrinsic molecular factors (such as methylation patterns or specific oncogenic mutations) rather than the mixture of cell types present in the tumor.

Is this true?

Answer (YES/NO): NO